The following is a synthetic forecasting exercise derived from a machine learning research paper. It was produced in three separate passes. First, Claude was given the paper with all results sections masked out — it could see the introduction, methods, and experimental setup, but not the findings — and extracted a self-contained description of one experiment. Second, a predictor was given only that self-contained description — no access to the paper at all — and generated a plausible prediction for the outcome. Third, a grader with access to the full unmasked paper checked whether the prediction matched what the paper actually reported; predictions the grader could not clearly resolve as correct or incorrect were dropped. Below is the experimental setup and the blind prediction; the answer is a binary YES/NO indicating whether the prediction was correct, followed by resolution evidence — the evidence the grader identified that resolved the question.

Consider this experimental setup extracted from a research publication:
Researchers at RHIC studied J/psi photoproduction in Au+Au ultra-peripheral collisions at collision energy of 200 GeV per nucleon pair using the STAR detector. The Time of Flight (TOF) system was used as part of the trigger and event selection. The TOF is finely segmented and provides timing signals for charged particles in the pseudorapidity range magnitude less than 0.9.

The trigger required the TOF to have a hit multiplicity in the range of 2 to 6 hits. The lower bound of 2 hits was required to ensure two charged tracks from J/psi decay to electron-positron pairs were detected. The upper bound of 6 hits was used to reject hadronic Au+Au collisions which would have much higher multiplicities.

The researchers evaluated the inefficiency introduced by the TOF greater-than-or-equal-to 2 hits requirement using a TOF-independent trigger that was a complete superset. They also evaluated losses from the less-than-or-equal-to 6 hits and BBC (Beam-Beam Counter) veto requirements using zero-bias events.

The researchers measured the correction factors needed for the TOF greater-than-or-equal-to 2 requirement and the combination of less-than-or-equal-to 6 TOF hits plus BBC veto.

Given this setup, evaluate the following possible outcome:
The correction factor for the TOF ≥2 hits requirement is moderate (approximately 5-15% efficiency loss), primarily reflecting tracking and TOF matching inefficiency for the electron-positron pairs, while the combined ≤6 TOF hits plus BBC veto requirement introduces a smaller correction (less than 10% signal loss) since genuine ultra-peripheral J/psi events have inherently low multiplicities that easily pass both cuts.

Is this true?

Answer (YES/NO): NO